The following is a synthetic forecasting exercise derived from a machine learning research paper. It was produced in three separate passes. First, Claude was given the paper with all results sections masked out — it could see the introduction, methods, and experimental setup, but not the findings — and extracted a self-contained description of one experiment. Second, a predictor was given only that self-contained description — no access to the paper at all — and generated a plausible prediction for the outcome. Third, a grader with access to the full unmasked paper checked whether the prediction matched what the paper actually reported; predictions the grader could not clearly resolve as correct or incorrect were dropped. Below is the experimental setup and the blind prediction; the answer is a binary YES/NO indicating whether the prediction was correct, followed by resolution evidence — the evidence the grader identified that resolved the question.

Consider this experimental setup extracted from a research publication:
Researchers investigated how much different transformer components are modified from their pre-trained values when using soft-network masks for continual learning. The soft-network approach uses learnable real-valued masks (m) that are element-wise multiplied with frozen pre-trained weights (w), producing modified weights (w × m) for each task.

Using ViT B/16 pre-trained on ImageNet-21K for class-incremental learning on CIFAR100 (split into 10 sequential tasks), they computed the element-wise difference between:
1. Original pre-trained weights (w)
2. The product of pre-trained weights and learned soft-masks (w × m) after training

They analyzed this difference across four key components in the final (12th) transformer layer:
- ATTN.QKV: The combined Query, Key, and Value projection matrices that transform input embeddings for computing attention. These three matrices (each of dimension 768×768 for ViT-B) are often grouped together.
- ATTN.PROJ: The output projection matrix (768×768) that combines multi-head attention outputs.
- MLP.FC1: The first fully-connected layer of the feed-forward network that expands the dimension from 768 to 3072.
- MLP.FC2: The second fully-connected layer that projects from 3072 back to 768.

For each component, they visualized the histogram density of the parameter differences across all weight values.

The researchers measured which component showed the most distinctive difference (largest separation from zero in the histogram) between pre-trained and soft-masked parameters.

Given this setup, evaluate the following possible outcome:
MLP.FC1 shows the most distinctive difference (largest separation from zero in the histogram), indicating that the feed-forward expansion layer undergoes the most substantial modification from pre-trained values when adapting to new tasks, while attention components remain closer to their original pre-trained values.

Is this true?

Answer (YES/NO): NO